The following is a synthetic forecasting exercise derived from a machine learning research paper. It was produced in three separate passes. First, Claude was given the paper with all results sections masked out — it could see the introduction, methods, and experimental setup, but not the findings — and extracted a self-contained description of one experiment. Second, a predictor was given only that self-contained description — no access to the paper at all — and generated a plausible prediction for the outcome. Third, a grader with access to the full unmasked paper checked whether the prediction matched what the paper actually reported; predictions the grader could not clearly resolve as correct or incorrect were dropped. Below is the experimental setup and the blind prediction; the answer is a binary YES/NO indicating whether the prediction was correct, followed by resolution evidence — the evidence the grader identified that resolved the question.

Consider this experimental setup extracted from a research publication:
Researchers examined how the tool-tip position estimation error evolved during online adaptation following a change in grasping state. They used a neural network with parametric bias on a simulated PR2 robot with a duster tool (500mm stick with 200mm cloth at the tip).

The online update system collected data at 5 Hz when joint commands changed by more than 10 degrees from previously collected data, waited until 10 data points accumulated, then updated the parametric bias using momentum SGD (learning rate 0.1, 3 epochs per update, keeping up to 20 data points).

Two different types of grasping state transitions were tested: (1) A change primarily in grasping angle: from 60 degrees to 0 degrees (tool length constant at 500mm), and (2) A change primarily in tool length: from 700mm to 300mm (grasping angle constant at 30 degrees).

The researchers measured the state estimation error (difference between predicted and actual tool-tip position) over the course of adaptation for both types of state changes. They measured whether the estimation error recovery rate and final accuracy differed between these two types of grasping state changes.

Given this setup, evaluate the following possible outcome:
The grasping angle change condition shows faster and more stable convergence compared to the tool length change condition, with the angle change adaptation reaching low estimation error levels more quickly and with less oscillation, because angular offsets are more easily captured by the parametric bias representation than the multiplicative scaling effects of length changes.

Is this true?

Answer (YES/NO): NO